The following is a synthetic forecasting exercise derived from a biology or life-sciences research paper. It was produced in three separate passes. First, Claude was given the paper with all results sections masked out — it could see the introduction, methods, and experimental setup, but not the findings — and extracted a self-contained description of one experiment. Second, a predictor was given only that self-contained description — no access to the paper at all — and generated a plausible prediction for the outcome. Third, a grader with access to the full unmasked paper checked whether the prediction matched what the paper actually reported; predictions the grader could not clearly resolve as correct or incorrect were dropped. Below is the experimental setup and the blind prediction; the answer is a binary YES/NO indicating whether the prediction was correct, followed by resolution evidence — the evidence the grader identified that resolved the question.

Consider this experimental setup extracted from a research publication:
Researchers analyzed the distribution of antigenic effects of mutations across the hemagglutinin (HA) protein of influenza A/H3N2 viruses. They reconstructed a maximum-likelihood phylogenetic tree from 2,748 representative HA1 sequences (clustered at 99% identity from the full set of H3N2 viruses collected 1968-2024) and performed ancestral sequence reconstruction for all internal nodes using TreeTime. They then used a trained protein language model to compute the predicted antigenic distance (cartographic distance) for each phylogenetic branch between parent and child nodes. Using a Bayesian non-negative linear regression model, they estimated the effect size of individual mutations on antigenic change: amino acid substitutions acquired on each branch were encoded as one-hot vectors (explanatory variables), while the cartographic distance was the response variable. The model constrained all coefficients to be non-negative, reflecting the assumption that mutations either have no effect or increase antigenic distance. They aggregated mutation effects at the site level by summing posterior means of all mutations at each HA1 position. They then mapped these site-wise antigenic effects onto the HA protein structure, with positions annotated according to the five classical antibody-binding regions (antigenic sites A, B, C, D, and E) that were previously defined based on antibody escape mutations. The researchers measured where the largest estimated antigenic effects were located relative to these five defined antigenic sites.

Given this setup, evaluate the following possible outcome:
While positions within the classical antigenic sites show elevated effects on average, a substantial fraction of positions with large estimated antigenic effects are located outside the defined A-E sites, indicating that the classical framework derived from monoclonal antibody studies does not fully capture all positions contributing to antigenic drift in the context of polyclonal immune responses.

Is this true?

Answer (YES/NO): YES